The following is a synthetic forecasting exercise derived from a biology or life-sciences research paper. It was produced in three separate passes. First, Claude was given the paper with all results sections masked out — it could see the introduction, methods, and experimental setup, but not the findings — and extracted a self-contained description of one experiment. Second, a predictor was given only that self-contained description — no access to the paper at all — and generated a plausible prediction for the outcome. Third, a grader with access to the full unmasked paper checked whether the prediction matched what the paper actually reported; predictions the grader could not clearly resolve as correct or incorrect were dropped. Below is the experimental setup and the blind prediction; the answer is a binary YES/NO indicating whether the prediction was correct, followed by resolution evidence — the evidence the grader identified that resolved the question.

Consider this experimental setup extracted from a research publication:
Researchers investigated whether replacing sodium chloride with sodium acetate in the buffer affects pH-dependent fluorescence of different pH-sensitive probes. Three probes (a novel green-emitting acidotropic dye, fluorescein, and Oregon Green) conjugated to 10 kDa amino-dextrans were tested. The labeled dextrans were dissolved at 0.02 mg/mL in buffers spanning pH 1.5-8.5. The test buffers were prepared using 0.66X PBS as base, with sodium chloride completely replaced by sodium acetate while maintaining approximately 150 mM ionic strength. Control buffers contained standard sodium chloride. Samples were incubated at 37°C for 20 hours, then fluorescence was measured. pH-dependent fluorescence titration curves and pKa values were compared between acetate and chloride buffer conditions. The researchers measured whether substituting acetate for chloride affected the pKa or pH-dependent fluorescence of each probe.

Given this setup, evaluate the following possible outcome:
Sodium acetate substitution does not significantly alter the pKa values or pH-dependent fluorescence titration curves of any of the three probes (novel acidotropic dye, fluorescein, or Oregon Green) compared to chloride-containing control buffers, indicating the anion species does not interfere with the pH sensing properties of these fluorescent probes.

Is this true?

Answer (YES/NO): YES